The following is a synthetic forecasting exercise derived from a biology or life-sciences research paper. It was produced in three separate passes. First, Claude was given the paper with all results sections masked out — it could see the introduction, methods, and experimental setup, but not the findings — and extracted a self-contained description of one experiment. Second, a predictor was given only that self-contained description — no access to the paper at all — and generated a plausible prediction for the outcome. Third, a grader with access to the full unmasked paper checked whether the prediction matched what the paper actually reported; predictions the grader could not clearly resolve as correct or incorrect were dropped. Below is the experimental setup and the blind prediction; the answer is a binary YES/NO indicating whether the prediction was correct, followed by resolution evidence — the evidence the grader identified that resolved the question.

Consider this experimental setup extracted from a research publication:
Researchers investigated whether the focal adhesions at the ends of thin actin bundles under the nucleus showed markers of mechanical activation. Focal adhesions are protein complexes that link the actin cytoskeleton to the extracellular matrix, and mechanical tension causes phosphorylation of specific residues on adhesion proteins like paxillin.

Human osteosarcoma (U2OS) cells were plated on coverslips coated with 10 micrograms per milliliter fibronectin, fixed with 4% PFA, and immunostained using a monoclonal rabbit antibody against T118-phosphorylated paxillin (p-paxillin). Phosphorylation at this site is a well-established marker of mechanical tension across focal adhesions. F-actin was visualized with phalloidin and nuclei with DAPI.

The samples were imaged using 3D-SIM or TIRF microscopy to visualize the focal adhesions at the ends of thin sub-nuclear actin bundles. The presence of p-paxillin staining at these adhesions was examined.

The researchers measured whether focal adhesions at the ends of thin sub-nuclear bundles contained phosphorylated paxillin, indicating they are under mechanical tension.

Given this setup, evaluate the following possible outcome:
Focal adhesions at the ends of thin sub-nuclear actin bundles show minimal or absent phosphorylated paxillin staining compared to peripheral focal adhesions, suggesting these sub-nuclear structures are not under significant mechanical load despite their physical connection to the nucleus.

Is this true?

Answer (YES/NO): NO